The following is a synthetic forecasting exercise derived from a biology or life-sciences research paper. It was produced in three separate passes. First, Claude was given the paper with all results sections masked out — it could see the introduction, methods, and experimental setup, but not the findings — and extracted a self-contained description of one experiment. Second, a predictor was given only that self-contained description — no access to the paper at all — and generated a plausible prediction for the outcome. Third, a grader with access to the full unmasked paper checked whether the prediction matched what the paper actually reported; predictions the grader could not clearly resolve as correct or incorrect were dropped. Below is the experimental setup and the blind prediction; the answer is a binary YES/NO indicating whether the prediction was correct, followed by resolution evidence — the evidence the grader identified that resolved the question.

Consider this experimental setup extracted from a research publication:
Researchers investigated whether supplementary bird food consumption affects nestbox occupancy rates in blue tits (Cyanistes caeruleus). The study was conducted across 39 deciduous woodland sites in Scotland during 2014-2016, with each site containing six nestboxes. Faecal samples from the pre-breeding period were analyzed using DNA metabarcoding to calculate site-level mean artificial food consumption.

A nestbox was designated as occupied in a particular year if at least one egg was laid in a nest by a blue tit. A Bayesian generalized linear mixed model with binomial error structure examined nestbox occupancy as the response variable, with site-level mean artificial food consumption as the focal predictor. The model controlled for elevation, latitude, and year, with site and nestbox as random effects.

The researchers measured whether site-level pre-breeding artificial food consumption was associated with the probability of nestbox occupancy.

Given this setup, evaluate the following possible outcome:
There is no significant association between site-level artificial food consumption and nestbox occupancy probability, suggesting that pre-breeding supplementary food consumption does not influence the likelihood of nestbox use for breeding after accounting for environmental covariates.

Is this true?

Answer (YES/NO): NO